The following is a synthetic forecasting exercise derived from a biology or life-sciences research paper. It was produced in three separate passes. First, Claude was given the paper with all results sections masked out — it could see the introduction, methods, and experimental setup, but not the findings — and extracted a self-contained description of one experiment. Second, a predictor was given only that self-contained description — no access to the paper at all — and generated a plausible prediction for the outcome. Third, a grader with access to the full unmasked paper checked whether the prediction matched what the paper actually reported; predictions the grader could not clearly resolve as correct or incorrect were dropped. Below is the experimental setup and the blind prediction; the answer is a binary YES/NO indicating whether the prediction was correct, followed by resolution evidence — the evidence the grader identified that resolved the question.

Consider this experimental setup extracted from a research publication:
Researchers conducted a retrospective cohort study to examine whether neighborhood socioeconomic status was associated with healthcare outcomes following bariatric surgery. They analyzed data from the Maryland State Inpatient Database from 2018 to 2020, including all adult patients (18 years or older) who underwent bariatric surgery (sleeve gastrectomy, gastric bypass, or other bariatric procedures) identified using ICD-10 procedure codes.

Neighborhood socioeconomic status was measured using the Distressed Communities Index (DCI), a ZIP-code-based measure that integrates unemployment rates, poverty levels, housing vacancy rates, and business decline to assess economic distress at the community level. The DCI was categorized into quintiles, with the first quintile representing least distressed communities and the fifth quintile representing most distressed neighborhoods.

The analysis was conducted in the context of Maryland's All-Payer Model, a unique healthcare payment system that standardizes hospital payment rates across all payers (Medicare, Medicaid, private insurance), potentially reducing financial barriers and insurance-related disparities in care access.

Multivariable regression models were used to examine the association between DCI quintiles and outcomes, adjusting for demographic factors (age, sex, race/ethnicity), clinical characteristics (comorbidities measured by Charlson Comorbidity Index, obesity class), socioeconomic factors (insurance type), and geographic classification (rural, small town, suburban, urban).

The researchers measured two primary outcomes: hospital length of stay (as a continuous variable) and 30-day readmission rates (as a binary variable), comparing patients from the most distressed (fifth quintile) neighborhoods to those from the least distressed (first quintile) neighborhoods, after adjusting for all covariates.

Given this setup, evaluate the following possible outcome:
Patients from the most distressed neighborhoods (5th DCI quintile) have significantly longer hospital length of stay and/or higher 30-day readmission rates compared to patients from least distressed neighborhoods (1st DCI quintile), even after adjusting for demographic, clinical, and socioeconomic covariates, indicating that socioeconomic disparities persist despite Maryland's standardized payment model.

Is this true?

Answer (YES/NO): NO